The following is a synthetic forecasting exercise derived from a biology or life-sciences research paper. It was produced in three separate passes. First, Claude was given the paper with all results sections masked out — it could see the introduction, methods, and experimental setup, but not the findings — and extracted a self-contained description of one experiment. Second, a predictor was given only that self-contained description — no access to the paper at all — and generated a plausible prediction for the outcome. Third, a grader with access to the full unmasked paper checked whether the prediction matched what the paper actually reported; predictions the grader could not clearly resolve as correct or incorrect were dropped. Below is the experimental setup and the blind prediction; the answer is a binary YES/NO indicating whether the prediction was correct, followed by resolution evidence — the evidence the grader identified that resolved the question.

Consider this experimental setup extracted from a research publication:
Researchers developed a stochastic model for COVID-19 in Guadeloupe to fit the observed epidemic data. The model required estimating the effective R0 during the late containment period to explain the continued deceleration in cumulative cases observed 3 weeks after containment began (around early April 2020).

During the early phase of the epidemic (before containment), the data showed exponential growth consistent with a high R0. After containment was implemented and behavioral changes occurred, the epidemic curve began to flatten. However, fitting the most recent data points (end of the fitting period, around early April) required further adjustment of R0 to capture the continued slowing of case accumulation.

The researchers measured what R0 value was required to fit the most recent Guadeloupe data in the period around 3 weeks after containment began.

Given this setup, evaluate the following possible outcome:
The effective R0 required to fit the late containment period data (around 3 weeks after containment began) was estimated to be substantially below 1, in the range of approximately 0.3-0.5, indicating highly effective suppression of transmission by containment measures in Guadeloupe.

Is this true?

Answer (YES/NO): YES